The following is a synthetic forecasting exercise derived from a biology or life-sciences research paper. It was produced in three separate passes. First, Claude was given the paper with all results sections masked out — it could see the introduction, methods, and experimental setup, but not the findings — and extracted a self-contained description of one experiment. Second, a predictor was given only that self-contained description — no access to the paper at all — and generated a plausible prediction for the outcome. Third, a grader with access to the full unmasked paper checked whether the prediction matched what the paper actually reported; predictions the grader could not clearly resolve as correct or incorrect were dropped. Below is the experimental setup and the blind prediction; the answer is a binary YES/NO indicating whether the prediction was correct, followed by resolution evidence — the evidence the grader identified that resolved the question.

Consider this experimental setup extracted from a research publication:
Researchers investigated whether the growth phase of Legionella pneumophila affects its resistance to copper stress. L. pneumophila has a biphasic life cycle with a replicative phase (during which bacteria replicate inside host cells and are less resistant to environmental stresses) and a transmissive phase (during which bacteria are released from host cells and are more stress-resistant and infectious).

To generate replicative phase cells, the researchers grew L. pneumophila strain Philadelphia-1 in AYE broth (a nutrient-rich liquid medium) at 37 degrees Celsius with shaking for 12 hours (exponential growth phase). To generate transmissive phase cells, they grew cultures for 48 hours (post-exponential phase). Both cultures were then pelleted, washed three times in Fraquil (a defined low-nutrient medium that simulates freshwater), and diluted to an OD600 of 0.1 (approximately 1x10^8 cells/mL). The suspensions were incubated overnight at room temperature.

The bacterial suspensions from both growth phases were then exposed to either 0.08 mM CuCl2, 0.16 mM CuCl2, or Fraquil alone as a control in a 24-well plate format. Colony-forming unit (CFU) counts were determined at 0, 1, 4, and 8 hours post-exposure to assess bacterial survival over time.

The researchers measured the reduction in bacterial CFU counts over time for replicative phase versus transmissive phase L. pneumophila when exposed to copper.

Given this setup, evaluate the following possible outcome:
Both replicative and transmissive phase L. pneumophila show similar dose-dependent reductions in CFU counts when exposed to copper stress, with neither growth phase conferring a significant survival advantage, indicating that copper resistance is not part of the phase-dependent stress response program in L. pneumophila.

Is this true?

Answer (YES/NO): NO